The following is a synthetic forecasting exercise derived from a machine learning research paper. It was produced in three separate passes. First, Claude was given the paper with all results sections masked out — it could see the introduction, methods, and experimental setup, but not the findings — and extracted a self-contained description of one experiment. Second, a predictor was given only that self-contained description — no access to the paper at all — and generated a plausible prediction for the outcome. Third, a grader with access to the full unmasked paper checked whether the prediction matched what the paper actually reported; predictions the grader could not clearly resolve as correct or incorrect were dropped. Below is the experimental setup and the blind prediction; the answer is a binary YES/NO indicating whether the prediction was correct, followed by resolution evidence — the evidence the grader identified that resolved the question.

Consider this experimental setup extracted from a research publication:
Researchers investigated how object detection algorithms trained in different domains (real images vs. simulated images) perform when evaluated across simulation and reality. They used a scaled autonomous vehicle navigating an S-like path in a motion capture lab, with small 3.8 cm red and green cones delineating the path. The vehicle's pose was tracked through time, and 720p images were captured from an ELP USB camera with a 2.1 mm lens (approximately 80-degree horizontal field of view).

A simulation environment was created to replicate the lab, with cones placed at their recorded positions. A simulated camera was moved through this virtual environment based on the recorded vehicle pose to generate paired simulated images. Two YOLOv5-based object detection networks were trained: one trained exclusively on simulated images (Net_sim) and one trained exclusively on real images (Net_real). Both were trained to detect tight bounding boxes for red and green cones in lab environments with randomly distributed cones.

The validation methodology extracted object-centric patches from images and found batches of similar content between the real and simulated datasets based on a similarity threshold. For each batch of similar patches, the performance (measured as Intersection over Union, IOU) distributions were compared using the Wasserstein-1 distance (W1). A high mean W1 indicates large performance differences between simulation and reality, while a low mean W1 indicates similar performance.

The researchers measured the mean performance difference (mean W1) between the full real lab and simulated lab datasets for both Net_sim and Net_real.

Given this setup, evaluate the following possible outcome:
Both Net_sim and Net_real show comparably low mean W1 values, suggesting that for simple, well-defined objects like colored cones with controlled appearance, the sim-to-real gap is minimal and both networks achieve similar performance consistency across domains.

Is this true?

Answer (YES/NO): NO